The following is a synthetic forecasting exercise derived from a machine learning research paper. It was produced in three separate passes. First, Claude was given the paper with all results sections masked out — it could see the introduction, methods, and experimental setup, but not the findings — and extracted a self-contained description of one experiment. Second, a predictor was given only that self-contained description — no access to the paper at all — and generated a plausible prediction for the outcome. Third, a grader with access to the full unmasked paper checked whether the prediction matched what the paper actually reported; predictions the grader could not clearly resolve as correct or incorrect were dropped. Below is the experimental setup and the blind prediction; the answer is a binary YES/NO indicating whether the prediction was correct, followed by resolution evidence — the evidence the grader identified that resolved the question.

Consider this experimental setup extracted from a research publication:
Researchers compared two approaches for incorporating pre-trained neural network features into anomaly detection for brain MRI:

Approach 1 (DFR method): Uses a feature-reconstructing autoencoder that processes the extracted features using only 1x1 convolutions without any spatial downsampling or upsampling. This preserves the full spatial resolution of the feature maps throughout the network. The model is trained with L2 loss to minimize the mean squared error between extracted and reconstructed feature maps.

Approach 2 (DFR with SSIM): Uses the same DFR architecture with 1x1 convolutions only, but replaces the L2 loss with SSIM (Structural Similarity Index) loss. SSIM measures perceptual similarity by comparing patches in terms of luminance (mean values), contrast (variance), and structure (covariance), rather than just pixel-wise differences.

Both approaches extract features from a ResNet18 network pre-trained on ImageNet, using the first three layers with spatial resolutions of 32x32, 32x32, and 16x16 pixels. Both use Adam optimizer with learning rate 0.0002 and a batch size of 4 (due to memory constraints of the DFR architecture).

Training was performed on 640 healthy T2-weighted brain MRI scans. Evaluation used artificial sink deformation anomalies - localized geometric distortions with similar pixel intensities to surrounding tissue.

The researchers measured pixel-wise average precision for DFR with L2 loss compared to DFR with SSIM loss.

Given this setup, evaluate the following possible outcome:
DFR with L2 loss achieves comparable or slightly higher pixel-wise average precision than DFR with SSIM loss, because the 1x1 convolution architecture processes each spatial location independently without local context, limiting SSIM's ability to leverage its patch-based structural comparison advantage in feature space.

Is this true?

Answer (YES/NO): YES